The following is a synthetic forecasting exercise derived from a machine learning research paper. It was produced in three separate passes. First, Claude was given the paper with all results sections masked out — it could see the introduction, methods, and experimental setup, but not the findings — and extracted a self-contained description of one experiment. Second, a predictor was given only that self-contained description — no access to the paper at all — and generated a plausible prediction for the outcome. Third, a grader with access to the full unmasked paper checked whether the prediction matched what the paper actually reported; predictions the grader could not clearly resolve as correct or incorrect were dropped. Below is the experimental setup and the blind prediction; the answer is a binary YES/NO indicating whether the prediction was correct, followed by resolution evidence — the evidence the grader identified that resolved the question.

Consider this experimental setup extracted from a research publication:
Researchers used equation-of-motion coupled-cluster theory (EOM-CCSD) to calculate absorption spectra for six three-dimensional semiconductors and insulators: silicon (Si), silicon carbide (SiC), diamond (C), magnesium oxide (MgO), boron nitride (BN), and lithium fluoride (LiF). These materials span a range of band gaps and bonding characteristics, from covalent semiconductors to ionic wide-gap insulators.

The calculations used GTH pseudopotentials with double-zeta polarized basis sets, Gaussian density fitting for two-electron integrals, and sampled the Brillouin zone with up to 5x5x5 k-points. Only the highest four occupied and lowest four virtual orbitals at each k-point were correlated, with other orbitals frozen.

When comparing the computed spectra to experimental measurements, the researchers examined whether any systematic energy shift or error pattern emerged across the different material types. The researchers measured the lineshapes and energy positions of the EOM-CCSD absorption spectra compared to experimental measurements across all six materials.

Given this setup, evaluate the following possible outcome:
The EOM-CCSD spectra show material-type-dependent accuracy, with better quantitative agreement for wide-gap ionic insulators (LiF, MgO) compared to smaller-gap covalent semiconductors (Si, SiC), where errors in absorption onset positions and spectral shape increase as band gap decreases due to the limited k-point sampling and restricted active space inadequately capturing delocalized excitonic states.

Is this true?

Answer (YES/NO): NO